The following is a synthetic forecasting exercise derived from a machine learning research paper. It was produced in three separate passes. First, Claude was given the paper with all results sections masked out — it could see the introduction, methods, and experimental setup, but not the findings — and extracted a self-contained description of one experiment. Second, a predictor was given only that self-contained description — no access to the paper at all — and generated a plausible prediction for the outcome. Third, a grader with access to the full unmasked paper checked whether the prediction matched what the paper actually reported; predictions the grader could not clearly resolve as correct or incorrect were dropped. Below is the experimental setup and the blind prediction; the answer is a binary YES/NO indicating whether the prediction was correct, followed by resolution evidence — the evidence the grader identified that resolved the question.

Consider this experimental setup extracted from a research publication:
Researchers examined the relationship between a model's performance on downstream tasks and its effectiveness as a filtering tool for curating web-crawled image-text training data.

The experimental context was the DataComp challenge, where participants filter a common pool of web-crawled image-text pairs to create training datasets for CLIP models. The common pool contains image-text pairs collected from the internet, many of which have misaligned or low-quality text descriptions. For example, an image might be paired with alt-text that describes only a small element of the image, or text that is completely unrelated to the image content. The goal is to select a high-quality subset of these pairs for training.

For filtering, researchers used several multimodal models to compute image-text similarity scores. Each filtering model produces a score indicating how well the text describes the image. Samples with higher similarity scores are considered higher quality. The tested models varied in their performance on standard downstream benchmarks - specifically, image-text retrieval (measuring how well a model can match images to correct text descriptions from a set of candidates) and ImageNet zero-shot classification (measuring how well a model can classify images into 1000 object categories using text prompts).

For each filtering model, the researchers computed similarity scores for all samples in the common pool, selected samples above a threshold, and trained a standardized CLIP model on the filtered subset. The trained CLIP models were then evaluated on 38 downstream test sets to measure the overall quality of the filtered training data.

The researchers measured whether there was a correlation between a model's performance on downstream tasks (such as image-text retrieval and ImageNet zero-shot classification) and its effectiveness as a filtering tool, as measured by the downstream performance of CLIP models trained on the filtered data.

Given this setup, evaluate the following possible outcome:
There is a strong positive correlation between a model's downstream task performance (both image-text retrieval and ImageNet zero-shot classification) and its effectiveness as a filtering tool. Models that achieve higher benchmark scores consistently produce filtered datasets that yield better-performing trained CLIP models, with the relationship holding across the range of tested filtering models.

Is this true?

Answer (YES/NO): NO